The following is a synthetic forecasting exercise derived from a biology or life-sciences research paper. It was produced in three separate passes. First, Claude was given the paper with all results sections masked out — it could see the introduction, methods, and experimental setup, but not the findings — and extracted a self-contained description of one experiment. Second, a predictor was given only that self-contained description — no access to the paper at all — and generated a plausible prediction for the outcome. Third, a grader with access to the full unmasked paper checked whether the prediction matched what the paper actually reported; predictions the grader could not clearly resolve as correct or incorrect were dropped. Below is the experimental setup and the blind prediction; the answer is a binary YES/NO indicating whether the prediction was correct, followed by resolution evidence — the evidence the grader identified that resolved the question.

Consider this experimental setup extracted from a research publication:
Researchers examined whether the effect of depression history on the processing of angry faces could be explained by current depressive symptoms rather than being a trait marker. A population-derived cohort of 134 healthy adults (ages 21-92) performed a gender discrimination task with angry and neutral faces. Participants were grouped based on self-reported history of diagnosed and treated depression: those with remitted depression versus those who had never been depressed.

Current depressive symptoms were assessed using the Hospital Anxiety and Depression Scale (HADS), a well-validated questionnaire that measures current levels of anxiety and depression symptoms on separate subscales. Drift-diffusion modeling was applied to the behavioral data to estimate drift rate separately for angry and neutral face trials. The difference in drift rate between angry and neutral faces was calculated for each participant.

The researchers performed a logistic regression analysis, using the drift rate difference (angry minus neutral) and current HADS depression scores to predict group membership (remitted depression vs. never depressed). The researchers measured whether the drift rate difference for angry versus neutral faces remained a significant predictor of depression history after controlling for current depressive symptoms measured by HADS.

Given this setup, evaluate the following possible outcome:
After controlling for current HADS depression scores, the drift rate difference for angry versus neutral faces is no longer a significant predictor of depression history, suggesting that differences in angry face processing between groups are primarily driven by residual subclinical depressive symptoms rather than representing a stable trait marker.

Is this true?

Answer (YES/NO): NO